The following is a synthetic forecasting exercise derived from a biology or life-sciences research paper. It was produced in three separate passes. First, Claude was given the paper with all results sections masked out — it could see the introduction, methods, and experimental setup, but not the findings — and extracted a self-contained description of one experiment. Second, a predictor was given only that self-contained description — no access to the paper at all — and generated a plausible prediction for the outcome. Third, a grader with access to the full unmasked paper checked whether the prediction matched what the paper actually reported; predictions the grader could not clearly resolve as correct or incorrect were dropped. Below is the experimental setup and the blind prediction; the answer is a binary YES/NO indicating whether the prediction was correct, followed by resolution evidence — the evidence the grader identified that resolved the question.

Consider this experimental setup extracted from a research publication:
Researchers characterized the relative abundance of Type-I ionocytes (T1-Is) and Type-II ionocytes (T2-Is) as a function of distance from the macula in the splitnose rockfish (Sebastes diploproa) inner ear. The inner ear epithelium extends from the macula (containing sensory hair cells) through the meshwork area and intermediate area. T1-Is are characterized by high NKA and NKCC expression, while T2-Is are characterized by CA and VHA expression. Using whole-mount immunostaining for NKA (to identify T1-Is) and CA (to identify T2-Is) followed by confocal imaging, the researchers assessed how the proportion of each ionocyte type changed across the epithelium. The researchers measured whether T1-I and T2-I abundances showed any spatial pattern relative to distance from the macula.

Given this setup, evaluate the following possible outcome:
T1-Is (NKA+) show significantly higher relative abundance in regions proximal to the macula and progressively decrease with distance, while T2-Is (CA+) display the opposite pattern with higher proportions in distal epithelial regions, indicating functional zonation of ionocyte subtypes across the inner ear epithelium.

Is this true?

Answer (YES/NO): YES